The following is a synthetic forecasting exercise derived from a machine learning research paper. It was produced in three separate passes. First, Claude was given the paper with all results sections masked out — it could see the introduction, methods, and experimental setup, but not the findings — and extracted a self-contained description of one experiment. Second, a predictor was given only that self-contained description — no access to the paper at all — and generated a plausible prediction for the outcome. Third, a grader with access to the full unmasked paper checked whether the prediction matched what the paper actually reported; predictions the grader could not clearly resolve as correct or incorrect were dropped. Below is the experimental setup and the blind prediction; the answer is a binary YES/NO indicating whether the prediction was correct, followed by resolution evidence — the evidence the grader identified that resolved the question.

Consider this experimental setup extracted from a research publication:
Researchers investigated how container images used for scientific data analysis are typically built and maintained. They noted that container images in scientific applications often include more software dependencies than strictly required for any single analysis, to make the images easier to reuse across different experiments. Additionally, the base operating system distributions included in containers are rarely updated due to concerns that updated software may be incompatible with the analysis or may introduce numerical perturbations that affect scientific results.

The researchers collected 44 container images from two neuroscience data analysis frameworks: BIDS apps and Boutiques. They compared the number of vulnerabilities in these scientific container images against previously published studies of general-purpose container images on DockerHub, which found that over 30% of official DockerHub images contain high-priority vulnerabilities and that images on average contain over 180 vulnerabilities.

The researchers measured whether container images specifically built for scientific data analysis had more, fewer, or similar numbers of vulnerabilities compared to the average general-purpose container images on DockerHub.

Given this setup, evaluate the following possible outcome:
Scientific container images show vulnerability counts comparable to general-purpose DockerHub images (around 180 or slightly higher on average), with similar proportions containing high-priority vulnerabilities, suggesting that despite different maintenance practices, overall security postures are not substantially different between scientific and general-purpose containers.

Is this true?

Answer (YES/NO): NO